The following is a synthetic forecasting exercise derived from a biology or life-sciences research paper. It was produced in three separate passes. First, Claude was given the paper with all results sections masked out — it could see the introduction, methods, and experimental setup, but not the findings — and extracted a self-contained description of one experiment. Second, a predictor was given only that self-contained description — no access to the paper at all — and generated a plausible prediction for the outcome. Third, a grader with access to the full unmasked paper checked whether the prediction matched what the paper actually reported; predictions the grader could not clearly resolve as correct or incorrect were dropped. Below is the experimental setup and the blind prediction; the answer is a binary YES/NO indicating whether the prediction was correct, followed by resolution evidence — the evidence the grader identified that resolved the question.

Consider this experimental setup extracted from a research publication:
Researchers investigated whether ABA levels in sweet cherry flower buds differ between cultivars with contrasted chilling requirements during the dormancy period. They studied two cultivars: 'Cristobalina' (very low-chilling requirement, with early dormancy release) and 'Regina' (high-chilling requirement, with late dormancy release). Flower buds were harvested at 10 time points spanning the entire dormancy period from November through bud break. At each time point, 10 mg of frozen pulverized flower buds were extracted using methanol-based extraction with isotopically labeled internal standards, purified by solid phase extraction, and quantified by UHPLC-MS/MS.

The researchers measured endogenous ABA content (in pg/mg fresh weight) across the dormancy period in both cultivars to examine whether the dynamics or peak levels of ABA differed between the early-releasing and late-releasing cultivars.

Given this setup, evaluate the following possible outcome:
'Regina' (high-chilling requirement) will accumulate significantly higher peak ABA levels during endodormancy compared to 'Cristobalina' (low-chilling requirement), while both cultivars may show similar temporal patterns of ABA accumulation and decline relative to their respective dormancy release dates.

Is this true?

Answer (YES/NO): NO